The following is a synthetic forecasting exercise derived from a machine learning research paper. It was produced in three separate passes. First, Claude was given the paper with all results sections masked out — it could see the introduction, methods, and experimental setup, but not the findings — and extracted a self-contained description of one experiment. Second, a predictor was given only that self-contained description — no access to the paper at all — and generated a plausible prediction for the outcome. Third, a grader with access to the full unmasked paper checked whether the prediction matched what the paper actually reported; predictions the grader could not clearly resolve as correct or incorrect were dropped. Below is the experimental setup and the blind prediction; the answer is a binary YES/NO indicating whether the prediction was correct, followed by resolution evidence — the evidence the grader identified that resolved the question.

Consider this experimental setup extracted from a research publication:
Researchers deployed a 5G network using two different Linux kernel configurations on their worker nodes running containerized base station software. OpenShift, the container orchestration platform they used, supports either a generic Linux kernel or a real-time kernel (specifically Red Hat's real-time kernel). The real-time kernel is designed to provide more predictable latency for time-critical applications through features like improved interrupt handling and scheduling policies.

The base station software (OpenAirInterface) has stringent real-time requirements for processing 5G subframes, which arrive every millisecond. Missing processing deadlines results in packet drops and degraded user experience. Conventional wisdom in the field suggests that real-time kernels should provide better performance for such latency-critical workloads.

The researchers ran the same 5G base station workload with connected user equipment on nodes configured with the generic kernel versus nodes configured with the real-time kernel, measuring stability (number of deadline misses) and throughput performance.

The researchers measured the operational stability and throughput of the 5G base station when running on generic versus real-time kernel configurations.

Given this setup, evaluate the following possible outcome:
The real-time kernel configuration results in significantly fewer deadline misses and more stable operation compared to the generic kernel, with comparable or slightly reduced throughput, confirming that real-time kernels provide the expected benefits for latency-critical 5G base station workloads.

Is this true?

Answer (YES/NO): NO